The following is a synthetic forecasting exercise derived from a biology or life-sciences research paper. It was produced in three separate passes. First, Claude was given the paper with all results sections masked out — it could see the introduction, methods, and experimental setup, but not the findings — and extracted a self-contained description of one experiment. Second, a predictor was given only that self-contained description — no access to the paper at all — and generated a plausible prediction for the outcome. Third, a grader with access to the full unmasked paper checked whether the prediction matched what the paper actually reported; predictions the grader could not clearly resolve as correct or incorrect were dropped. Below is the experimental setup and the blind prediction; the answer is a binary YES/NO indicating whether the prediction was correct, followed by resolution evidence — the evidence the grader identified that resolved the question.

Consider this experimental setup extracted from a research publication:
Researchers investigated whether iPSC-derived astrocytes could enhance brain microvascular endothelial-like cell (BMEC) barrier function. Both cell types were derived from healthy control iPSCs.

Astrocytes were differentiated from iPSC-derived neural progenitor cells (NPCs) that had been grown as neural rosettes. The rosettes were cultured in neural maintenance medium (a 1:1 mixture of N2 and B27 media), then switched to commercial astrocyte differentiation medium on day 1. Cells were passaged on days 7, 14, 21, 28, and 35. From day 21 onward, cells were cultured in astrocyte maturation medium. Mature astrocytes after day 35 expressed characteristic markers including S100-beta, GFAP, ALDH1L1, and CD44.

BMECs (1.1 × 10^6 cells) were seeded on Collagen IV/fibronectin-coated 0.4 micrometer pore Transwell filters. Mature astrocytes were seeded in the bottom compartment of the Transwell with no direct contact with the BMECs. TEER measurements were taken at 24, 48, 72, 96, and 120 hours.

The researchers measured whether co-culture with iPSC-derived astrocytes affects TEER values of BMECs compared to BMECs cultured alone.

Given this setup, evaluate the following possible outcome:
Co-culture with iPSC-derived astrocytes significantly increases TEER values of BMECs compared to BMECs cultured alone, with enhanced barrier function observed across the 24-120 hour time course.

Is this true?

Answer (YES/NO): YES